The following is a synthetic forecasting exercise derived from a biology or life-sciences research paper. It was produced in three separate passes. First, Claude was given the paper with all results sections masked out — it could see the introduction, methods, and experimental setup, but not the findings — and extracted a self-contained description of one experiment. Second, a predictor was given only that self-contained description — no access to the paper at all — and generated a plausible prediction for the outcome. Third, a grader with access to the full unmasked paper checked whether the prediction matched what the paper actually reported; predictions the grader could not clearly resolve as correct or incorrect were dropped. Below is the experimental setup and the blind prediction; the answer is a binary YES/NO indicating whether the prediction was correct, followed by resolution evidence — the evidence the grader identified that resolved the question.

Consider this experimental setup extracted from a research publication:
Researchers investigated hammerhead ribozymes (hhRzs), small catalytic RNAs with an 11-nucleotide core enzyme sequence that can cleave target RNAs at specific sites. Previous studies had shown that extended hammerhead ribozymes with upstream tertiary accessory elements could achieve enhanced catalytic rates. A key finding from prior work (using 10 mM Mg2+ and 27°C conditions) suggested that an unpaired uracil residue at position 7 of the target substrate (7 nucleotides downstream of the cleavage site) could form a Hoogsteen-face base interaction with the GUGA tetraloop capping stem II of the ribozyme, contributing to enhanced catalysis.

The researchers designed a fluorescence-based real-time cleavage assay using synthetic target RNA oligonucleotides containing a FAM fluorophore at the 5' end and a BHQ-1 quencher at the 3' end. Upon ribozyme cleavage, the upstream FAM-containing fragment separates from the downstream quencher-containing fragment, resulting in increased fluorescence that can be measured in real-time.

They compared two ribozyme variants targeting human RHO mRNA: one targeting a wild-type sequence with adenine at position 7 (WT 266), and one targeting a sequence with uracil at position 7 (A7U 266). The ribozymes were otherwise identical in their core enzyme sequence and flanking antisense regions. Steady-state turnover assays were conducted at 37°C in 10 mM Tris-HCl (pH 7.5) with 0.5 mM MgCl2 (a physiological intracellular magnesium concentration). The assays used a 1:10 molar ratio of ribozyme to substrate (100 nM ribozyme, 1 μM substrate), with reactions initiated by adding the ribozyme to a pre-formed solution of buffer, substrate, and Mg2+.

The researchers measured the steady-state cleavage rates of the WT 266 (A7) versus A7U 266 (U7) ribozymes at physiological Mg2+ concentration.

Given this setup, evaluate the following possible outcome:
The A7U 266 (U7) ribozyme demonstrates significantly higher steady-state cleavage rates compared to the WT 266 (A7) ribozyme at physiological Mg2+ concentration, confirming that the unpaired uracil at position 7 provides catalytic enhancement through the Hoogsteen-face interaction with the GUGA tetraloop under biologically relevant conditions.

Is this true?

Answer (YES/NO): NO